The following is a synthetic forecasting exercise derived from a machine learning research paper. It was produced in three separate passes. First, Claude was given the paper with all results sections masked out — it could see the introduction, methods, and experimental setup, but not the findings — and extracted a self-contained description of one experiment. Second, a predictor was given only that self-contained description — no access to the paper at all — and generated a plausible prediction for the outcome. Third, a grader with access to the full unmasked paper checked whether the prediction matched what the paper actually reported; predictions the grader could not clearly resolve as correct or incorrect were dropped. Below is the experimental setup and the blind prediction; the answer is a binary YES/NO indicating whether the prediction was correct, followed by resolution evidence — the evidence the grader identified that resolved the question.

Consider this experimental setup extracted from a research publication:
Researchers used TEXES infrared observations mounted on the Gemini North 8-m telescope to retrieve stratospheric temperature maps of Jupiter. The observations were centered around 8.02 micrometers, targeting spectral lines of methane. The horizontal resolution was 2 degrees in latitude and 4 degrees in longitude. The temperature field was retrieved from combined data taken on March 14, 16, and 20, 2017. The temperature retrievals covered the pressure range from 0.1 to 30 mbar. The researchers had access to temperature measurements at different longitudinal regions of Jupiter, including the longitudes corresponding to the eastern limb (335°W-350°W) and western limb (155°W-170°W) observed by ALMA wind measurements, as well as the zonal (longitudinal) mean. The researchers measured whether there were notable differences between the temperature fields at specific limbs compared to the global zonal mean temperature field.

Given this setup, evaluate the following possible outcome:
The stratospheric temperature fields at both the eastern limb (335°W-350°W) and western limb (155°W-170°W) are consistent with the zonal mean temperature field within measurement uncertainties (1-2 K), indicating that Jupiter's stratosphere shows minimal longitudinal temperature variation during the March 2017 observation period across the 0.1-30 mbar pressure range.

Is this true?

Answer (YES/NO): NO